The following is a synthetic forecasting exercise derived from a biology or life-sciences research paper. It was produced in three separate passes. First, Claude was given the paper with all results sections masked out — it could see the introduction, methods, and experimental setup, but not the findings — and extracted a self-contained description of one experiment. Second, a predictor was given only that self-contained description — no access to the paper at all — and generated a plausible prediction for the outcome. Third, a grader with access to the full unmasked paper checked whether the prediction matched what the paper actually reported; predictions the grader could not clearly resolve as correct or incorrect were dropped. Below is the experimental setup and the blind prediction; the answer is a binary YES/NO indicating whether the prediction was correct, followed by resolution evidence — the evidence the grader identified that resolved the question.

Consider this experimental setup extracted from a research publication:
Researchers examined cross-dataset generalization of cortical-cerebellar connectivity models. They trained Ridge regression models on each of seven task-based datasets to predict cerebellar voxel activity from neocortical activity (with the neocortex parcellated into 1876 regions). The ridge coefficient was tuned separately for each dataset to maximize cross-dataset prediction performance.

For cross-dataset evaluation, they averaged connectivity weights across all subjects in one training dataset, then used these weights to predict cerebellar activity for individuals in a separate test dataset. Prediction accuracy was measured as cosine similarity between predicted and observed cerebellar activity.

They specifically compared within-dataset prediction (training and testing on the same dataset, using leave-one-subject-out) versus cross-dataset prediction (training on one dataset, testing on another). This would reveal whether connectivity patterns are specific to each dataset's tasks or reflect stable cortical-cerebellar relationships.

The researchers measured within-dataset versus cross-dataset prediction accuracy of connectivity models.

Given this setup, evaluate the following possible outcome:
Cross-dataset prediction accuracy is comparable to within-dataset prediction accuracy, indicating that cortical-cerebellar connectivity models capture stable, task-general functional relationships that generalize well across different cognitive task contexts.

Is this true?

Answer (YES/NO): NO